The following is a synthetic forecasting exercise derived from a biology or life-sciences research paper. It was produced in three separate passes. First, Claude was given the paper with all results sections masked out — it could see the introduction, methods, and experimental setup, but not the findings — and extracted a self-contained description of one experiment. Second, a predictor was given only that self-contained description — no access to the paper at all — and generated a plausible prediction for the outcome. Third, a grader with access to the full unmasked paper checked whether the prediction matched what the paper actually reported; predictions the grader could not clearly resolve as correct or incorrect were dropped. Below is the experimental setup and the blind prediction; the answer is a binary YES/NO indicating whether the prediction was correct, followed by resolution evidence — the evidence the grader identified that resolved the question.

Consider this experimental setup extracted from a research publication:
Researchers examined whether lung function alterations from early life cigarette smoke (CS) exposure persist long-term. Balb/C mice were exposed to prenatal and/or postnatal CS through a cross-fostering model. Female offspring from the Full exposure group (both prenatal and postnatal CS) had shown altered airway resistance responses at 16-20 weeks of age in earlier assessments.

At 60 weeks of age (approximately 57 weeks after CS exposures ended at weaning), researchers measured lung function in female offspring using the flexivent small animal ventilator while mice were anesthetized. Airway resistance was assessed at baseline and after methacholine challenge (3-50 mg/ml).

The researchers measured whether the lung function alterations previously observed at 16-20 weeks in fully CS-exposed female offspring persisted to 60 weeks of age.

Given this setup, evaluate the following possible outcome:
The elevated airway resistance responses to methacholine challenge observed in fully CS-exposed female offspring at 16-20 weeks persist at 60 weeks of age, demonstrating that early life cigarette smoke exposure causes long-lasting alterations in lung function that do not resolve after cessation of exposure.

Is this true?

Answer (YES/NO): NO